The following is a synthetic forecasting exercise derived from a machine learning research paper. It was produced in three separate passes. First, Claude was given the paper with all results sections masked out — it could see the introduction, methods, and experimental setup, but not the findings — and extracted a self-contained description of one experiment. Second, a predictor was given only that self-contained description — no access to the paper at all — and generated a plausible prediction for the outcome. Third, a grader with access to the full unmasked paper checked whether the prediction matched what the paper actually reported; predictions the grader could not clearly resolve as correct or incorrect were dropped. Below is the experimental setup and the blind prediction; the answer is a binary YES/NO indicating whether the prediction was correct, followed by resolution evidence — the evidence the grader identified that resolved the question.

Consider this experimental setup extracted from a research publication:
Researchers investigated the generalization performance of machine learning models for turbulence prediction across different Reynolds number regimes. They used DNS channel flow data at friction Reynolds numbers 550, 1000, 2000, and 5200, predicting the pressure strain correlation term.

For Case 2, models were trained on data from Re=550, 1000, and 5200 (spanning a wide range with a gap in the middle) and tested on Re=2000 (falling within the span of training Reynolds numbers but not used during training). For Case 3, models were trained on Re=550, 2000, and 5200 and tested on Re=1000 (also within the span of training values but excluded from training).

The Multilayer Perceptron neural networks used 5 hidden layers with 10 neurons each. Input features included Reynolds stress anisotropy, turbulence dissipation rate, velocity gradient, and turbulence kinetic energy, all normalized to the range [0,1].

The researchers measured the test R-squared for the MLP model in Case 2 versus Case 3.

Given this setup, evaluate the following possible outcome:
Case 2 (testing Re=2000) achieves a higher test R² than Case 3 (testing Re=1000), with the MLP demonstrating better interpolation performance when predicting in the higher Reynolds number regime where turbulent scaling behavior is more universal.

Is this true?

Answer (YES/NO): YES